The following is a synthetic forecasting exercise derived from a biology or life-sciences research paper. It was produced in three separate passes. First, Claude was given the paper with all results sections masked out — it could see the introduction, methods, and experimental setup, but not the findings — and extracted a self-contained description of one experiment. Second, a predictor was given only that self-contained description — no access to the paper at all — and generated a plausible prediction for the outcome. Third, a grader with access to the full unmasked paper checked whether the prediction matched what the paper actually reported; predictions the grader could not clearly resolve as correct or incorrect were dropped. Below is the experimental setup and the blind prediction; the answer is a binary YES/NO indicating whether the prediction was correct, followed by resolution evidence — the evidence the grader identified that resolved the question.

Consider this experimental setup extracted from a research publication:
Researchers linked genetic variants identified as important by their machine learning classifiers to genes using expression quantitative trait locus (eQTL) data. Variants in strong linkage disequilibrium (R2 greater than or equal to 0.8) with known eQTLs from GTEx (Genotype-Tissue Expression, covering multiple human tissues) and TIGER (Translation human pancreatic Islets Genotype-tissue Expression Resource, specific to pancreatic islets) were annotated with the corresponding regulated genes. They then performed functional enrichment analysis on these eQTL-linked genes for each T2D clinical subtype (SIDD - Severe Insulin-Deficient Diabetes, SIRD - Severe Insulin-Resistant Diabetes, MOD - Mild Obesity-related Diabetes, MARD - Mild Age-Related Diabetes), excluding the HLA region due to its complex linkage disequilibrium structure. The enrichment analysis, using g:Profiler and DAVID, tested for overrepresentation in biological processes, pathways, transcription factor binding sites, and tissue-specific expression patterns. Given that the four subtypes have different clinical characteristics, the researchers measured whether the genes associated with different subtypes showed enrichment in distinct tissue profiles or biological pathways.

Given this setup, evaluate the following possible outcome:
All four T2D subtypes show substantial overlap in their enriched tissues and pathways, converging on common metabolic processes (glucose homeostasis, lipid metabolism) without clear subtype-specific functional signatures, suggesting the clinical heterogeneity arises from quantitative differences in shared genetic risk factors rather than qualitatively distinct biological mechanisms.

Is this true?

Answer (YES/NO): NO